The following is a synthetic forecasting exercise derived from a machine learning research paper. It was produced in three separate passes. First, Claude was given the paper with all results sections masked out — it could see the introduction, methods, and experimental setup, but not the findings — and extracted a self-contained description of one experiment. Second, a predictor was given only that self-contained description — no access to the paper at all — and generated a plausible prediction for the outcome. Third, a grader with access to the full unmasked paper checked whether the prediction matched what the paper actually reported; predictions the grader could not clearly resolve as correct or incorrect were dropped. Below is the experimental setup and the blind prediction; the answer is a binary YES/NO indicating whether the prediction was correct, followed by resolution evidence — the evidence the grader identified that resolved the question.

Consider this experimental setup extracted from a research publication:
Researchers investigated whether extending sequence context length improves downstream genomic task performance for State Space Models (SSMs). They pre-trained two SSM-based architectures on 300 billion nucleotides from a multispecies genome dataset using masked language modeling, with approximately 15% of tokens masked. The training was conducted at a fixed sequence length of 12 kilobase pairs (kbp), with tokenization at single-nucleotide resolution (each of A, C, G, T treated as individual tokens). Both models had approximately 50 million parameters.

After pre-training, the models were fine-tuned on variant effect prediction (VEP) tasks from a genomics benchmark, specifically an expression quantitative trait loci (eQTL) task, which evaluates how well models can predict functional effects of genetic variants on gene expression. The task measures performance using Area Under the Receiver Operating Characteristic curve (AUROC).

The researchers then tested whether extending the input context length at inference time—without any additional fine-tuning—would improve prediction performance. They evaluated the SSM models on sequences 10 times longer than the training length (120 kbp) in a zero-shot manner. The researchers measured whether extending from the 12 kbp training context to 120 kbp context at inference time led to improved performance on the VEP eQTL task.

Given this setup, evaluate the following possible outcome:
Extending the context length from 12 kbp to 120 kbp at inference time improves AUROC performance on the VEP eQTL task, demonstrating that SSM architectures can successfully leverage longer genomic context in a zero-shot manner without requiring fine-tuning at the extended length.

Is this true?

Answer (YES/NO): NO